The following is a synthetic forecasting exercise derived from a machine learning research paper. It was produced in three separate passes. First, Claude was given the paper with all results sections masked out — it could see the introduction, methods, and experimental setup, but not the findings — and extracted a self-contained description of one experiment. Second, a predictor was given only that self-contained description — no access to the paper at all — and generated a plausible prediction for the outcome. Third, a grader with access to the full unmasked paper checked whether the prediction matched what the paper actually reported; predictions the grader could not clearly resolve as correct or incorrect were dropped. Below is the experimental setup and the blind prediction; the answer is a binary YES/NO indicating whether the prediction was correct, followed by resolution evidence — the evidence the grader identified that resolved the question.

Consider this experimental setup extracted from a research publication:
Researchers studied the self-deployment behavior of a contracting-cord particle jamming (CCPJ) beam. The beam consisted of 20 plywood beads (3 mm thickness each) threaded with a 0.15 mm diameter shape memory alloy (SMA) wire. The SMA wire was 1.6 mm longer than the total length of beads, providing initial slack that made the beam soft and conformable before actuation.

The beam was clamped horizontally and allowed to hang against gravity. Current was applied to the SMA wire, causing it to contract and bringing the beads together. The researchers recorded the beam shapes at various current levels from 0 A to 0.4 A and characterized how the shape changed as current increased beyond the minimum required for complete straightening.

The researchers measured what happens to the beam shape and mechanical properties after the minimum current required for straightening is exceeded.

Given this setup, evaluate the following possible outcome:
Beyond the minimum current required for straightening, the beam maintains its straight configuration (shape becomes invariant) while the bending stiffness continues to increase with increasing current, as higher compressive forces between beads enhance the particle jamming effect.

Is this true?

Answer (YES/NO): YES